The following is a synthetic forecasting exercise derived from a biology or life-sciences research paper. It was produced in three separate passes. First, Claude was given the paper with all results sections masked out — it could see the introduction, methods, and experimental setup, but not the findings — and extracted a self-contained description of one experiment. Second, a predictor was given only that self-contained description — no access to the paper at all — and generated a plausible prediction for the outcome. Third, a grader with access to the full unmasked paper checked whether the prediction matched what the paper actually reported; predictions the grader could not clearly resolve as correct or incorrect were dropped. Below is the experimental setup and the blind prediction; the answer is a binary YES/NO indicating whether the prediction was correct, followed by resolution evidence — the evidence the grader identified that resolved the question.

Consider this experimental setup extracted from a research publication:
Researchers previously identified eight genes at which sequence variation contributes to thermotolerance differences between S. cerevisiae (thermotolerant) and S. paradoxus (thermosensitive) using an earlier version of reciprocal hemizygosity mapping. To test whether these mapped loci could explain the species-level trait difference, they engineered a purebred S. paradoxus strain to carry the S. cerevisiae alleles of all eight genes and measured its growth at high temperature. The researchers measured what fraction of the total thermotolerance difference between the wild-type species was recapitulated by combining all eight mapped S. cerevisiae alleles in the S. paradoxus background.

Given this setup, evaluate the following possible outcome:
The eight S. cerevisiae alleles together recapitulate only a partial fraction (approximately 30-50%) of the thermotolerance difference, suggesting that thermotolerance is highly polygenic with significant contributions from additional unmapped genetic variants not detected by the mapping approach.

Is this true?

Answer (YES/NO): NO